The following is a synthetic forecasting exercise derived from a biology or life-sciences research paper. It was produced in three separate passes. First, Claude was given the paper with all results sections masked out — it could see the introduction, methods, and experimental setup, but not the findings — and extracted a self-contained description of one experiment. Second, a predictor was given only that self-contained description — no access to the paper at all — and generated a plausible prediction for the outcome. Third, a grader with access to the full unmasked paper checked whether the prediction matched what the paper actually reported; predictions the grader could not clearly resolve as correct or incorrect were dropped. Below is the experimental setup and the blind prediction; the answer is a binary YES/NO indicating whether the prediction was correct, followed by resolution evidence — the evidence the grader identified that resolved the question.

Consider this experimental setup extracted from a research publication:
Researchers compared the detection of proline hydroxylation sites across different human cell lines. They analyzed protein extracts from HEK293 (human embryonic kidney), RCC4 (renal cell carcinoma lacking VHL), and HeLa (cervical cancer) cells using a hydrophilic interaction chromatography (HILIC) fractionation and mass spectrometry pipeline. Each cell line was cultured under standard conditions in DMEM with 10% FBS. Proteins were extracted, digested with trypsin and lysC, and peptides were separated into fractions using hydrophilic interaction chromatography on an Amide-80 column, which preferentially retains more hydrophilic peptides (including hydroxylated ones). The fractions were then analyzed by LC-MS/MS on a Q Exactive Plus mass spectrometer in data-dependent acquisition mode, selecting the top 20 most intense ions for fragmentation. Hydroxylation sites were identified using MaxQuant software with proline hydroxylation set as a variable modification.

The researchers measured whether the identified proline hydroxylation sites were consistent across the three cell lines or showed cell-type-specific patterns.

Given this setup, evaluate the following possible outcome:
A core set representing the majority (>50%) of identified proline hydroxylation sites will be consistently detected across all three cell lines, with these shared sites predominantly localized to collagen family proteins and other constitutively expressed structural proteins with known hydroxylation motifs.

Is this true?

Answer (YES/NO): NO